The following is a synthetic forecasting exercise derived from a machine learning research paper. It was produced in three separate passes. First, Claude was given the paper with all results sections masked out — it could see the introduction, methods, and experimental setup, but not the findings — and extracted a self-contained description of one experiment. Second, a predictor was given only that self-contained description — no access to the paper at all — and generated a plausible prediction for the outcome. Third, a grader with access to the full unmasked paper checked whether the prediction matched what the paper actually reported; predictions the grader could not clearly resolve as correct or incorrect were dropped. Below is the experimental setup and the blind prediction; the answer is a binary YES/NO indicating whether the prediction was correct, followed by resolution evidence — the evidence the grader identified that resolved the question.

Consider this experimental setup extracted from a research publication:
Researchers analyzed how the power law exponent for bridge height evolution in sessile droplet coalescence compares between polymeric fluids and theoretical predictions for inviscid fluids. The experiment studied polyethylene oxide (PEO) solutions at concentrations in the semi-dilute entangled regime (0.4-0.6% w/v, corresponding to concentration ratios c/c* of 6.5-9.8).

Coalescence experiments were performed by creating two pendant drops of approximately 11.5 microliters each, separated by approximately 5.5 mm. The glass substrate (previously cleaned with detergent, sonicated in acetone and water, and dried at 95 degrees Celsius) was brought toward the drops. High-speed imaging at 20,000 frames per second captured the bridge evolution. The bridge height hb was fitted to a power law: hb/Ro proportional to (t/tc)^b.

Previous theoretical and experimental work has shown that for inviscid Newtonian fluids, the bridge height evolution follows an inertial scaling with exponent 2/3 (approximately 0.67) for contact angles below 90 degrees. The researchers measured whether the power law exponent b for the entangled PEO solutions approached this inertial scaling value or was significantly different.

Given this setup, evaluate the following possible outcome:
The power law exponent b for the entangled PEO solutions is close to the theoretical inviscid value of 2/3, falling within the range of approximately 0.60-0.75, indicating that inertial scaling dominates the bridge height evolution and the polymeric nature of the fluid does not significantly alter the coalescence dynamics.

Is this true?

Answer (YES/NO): NO